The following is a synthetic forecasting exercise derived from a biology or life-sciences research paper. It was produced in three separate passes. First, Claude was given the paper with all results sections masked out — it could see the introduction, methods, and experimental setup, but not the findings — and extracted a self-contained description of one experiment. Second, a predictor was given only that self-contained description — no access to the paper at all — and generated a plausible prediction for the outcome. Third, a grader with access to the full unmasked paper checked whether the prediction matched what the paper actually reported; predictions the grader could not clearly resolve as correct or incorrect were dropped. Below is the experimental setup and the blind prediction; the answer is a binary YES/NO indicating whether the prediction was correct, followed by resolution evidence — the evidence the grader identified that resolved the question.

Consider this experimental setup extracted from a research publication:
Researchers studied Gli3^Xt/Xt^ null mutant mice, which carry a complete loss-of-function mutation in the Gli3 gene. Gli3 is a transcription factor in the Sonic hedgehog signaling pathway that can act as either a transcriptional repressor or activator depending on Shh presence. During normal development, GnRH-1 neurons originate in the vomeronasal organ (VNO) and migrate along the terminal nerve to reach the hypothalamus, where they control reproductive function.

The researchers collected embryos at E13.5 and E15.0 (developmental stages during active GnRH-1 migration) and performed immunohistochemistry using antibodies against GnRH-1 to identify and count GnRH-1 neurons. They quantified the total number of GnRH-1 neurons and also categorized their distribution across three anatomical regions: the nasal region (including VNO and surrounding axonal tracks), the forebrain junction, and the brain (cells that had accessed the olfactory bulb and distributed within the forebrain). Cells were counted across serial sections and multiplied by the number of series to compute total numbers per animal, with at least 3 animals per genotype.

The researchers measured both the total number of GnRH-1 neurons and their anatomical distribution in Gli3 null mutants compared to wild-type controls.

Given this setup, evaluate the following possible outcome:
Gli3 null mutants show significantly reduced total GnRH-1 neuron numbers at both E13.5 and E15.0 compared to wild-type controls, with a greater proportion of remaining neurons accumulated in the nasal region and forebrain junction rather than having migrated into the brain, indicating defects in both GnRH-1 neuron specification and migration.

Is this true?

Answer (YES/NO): NO